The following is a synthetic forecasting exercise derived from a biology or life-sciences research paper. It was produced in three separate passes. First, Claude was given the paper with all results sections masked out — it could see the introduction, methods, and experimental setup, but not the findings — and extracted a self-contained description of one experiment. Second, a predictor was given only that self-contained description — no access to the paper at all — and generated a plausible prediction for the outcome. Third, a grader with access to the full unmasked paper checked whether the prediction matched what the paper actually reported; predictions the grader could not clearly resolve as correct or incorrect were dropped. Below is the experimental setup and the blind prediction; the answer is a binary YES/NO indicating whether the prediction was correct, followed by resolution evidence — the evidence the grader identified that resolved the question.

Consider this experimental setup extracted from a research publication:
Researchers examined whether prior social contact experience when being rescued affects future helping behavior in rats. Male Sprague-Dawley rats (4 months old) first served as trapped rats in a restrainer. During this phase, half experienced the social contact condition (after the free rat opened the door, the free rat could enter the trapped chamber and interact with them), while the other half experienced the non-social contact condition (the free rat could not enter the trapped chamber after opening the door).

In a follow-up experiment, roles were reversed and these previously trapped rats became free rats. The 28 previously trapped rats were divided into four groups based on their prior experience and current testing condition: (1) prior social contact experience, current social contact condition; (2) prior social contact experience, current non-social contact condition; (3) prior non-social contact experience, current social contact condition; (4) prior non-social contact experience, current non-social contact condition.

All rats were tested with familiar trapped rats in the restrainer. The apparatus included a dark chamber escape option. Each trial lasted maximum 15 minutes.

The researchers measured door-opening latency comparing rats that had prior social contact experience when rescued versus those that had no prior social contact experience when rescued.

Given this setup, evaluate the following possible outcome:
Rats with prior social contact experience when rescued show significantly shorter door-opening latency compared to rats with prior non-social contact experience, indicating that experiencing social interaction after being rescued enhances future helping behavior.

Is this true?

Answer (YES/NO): NO